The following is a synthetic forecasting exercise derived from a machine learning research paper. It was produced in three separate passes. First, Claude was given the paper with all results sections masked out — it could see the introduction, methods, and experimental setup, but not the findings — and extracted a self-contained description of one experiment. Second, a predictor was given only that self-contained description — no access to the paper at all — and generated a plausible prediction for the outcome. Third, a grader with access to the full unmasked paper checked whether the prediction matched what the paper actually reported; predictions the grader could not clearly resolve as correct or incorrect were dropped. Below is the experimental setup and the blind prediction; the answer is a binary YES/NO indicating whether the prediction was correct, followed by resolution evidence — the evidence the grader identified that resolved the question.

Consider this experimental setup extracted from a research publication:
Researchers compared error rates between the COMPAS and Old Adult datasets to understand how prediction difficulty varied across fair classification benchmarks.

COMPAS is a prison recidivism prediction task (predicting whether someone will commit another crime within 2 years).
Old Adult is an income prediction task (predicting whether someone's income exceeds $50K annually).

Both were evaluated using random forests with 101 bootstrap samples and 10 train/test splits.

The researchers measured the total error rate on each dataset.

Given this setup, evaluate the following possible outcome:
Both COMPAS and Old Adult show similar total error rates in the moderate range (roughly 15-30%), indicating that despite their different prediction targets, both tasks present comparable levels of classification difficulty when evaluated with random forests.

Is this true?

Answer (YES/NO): NO